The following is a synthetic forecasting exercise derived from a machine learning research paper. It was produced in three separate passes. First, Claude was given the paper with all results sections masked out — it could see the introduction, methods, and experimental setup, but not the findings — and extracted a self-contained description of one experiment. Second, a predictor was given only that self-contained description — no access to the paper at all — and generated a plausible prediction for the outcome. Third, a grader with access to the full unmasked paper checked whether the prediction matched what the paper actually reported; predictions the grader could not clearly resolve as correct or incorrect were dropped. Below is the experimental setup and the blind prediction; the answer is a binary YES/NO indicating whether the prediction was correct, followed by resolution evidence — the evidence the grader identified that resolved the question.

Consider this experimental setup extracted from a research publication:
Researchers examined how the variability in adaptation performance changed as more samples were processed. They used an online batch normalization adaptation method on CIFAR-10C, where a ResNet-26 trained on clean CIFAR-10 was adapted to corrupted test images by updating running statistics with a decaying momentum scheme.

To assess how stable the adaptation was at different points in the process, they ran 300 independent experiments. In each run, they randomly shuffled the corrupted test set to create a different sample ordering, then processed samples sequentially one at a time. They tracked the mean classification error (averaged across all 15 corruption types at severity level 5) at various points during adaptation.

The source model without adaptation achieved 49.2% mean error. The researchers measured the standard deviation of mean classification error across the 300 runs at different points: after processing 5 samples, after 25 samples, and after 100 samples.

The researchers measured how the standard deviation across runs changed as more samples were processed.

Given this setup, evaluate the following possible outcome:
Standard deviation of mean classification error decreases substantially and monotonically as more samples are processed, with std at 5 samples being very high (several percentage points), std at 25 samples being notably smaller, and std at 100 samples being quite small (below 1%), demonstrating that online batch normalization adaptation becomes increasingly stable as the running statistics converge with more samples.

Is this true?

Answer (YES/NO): NO